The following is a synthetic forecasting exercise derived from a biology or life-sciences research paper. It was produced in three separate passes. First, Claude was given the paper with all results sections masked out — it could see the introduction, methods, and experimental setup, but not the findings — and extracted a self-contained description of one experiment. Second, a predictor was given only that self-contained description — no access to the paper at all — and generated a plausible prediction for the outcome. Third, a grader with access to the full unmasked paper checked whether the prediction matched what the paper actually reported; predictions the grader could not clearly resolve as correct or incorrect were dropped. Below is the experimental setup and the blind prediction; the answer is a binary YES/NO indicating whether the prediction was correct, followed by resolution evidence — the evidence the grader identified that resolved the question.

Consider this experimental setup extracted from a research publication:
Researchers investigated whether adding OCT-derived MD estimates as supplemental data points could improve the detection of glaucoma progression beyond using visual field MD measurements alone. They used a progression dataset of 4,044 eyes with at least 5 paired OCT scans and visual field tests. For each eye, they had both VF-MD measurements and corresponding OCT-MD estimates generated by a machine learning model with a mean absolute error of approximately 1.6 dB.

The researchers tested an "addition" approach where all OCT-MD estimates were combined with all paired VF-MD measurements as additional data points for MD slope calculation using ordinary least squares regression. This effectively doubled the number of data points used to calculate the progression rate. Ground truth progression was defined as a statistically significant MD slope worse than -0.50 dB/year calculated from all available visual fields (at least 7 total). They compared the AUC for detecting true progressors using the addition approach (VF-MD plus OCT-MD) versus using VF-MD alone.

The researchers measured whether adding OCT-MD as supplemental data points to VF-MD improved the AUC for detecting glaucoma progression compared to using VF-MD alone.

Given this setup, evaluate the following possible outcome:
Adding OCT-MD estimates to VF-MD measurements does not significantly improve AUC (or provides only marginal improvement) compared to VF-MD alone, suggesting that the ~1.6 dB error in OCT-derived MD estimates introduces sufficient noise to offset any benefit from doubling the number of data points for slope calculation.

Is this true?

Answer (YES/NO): YES